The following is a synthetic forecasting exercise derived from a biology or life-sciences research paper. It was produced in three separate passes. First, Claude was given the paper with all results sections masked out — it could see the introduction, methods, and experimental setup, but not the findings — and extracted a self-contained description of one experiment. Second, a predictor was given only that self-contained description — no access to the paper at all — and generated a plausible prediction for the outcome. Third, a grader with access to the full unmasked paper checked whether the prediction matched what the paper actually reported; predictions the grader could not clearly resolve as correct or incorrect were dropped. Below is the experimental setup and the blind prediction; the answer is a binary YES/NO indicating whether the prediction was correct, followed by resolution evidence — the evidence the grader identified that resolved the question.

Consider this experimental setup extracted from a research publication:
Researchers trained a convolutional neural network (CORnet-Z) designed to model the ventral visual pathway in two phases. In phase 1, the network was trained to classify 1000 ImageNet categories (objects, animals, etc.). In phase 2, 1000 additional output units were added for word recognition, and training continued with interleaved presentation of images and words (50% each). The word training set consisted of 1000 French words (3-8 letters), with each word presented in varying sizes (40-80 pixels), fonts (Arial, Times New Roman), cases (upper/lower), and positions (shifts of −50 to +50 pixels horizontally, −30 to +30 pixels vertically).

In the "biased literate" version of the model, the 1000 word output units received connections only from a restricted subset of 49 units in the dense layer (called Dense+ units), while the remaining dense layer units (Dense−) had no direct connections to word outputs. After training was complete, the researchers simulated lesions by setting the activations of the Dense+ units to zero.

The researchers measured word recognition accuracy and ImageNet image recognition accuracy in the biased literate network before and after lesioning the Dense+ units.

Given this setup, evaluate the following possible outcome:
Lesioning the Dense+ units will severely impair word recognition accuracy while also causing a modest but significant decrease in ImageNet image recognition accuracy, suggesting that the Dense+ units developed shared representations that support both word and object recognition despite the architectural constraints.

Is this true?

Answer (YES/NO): NO